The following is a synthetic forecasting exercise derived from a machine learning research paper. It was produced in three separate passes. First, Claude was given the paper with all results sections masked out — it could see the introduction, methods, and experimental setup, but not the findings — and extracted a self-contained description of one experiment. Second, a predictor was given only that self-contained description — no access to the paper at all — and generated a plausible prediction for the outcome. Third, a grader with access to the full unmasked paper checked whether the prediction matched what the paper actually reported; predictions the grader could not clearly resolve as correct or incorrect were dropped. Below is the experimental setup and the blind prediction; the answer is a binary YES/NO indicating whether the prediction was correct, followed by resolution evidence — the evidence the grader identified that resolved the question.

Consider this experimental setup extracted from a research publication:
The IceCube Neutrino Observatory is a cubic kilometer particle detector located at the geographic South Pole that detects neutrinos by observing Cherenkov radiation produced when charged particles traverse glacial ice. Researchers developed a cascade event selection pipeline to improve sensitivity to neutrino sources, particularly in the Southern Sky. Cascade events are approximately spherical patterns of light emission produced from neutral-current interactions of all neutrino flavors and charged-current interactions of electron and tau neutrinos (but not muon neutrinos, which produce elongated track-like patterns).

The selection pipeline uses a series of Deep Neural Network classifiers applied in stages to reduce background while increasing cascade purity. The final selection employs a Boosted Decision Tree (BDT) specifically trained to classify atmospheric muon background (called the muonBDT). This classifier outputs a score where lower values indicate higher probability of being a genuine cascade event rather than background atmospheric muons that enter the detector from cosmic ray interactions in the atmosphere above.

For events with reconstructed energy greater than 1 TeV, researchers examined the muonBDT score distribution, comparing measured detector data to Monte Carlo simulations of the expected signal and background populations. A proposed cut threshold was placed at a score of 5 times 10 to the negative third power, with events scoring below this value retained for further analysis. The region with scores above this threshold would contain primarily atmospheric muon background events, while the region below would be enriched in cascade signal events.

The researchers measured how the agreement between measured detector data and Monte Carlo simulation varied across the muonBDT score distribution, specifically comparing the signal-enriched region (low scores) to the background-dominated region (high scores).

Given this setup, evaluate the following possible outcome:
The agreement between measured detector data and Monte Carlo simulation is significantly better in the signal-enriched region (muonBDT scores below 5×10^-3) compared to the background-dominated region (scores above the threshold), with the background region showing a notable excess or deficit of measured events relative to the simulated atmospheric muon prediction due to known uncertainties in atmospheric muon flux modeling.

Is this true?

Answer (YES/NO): NO